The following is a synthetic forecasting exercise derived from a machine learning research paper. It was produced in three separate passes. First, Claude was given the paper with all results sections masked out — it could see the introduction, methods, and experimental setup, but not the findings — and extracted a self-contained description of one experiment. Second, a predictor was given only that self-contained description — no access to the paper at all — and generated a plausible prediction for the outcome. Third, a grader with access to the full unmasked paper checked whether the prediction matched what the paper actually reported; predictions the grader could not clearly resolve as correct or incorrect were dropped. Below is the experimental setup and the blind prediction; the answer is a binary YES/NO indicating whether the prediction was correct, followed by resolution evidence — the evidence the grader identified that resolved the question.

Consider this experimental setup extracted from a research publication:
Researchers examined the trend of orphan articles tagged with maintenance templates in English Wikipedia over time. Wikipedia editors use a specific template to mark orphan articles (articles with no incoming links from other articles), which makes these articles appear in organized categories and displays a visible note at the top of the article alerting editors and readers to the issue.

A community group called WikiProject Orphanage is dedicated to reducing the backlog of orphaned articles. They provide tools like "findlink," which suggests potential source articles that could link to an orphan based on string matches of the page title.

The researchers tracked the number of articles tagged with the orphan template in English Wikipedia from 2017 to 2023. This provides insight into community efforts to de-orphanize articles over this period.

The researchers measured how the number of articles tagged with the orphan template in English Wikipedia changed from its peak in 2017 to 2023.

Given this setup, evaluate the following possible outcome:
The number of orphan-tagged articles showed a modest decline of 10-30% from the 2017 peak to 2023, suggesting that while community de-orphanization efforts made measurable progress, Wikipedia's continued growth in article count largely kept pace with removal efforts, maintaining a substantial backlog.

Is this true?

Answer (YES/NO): NO